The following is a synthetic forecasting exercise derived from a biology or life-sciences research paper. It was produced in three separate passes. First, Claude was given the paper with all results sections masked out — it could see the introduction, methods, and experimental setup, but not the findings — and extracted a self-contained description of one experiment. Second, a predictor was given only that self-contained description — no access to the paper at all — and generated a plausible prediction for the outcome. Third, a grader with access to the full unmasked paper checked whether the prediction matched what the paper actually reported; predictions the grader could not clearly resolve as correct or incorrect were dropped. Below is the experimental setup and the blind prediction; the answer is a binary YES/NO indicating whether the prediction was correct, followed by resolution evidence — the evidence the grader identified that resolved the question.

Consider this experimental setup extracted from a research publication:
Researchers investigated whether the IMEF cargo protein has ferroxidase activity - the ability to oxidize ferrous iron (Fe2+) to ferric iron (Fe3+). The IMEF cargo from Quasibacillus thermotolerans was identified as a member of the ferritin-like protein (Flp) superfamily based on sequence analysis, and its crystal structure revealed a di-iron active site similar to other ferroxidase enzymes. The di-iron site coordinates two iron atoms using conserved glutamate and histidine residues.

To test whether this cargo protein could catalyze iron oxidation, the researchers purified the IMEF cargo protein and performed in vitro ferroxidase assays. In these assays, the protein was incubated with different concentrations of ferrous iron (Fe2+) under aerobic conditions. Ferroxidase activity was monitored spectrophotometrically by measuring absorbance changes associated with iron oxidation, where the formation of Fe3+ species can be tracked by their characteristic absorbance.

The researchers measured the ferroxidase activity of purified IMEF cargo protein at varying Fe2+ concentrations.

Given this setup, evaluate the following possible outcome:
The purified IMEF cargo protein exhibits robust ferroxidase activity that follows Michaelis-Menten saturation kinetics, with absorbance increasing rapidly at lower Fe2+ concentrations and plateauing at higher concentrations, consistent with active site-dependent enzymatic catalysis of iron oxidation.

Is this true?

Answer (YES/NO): NO